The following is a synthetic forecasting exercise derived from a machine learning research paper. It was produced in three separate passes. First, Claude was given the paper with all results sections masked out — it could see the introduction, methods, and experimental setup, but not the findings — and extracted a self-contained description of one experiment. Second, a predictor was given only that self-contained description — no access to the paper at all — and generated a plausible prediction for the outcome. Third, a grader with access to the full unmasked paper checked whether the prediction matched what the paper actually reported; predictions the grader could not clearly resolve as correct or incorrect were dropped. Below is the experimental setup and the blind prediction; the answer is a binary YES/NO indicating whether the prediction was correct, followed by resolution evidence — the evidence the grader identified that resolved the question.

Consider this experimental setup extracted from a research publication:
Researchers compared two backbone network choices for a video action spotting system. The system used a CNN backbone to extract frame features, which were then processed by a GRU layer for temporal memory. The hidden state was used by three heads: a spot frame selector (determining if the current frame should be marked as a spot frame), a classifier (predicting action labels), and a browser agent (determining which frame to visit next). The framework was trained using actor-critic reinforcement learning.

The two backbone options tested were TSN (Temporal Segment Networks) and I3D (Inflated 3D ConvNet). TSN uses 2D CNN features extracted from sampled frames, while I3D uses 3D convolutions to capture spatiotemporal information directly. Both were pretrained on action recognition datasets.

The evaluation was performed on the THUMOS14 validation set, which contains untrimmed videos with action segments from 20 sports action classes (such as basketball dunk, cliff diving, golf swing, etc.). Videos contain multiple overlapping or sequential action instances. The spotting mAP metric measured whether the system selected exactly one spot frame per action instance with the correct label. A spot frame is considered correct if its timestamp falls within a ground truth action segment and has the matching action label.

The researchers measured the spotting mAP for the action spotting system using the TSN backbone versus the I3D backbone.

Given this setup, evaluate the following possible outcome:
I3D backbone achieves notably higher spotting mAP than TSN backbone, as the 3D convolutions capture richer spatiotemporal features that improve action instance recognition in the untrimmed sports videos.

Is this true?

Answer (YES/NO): YES